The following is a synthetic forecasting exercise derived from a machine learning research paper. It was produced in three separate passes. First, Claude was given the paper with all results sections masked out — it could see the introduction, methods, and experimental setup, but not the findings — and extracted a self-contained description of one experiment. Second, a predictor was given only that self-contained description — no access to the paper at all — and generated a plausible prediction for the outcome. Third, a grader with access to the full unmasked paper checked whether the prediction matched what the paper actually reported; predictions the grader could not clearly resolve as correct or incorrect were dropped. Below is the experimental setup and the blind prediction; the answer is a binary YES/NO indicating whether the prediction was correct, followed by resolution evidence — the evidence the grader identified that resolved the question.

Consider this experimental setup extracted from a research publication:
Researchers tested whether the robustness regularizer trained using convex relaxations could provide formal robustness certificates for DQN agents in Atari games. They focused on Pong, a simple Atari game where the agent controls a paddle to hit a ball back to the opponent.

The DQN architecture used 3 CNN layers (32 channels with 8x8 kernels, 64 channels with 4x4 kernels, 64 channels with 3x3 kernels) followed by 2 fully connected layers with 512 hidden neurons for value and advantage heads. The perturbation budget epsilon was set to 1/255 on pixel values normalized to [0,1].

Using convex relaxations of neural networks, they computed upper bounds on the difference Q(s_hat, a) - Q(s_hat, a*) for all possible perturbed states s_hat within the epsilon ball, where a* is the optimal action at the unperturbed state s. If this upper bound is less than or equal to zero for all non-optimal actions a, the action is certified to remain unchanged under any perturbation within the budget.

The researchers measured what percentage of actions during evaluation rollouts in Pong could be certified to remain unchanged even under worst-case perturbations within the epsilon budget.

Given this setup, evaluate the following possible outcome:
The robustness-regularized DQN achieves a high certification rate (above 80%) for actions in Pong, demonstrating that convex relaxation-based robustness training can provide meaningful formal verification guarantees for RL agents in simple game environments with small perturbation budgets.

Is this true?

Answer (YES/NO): YES